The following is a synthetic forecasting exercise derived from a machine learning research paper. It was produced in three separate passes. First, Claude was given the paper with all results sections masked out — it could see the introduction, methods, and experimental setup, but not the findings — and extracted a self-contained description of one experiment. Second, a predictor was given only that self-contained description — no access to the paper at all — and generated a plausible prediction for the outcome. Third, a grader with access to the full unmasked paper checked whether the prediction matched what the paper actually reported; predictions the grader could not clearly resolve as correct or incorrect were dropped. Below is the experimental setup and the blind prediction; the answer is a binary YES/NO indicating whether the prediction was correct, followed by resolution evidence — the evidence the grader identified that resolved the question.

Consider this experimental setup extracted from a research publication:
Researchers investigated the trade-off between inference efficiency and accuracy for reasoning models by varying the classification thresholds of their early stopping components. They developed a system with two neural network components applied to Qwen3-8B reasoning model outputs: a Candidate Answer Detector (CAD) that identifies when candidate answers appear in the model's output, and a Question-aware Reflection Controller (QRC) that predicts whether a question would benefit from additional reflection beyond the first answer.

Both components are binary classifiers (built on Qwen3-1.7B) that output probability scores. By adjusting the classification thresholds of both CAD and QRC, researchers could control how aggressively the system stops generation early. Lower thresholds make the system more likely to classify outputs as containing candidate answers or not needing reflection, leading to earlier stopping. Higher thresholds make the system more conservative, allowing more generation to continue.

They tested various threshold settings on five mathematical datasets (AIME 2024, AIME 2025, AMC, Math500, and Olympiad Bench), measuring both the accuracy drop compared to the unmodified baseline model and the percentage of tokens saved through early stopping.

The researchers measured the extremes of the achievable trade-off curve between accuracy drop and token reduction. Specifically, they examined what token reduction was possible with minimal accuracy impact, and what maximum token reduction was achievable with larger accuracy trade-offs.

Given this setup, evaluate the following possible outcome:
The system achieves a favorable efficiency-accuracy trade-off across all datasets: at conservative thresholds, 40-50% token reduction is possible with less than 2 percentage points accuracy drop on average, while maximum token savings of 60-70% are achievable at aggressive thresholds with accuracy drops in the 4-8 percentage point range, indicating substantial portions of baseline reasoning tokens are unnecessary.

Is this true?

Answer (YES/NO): NO